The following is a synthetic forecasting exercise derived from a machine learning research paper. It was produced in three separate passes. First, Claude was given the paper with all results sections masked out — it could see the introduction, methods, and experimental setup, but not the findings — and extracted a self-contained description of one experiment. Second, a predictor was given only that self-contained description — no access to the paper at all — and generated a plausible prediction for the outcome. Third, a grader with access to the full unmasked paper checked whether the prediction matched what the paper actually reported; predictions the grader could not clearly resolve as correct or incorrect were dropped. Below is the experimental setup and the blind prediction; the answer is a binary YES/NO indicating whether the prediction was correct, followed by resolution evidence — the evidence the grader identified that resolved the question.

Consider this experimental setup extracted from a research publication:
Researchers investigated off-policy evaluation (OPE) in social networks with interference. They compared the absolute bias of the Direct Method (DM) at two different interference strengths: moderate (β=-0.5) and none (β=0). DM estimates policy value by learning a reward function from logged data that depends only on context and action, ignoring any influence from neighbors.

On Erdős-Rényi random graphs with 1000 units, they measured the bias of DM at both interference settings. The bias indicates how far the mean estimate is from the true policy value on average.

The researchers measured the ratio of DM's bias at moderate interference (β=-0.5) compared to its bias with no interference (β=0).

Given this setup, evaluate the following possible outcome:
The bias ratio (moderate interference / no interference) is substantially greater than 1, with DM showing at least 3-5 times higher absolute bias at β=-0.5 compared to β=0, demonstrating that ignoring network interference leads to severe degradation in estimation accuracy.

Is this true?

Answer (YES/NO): NO